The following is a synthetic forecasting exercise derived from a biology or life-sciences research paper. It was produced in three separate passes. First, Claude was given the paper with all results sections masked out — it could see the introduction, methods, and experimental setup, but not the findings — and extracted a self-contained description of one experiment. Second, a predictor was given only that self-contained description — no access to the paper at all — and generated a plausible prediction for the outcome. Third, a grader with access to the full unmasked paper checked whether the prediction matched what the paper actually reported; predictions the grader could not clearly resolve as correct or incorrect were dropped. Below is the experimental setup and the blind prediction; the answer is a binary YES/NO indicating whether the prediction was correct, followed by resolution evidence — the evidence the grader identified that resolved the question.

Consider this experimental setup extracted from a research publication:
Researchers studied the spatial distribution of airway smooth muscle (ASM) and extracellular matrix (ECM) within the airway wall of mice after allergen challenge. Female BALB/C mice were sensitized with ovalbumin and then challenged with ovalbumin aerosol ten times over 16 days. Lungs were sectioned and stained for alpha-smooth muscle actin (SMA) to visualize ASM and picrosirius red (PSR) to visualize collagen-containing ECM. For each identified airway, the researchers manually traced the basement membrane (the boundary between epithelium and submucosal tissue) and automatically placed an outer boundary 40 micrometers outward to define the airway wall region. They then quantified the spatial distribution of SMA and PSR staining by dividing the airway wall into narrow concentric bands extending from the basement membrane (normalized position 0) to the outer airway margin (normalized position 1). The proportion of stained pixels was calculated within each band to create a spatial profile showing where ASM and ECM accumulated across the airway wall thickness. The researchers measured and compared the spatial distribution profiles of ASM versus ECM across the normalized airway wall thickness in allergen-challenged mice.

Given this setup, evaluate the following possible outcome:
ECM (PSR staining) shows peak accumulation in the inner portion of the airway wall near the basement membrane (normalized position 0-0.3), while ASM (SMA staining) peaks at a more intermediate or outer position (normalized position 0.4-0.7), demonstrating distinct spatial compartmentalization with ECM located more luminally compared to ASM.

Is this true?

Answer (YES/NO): NO